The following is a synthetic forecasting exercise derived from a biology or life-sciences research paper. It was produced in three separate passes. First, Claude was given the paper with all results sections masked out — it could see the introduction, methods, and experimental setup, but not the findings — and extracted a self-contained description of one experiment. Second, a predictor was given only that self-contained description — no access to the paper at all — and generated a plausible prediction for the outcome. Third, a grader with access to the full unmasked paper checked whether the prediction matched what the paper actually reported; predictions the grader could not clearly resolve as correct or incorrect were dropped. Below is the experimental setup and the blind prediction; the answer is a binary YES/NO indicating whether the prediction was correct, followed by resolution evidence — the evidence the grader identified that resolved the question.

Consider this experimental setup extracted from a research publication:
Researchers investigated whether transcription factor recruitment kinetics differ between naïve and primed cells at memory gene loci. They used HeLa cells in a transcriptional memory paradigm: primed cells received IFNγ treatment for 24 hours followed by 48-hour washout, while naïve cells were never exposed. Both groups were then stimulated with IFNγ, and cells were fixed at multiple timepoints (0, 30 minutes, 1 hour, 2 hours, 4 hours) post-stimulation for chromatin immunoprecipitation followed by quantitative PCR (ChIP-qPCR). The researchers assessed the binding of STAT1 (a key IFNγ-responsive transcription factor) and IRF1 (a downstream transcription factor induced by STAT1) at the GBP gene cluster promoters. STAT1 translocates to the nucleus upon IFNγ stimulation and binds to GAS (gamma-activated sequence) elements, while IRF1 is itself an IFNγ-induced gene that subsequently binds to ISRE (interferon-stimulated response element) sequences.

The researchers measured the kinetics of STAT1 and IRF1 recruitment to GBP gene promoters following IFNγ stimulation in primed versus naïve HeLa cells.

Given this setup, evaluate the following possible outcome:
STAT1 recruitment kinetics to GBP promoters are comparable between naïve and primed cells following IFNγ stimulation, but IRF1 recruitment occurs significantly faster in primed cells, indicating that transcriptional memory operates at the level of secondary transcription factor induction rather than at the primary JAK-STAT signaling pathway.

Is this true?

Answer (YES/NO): NO